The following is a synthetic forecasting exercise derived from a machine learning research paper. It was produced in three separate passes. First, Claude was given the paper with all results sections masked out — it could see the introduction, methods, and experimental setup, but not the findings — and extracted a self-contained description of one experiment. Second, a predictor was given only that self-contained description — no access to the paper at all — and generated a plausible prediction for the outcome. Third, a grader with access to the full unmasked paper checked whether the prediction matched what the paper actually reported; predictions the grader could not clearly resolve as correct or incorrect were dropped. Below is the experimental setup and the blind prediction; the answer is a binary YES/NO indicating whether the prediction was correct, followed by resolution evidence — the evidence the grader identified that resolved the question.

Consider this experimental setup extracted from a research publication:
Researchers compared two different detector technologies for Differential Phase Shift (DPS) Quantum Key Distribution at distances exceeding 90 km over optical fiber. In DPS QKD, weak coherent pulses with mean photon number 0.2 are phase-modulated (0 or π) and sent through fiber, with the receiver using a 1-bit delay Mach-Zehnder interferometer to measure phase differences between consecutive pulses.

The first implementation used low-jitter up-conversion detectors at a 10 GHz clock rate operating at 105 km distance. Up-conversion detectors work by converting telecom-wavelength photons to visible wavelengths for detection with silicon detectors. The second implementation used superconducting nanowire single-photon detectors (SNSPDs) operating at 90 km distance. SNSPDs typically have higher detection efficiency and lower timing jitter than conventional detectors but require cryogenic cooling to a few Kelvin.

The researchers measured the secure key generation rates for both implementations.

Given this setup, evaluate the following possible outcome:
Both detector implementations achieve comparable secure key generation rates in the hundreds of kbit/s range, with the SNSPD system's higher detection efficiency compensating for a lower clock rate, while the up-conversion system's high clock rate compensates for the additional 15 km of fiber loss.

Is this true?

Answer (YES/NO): NO